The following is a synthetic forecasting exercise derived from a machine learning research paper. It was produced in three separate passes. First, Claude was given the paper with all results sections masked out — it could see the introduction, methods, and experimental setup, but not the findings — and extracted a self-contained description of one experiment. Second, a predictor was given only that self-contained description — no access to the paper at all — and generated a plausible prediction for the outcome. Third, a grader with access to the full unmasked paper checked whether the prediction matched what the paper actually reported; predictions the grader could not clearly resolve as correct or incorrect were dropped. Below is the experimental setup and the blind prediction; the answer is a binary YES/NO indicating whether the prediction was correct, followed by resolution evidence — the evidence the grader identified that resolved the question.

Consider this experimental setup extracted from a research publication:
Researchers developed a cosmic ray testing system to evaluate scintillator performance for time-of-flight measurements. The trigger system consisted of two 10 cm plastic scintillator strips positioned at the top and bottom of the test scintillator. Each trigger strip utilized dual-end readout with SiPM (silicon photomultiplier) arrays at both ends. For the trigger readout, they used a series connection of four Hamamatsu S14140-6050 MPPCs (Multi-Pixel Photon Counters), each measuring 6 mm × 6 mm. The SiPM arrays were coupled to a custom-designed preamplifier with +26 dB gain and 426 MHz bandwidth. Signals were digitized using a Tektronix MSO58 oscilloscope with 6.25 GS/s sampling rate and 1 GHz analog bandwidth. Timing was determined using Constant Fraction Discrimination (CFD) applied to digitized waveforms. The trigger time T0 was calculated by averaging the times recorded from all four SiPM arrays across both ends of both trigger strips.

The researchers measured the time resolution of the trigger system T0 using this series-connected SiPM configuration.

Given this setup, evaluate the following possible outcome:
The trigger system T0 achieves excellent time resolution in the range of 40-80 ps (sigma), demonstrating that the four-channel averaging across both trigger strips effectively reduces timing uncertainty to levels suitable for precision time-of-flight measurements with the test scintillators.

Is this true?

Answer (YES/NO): YES